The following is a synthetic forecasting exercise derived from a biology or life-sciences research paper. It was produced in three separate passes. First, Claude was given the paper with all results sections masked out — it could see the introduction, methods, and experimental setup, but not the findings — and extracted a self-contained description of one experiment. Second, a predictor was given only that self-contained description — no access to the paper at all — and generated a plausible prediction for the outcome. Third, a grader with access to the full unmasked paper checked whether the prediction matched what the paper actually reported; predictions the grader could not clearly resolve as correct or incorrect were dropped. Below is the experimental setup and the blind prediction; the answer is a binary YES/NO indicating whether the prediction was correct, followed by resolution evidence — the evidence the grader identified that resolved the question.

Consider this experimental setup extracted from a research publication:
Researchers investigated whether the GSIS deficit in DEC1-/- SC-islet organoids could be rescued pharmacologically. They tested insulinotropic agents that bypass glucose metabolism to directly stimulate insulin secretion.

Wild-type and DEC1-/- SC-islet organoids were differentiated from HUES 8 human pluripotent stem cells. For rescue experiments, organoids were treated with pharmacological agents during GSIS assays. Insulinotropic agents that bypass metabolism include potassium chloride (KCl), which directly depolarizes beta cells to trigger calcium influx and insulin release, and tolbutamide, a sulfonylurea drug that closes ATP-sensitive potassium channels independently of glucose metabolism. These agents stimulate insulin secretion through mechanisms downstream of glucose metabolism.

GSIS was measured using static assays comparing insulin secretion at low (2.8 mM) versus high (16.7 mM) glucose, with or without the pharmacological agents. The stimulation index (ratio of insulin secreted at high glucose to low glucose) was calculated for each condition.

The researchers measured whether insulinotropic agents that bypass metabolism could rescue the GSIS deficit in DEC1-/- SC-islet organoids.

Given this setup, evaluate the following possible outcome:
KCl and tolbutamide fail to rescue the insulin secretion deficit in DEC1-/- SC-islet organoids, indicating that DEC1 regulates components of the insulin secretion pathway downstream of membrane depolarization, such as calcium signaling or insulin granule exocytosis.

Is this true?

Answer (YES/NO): NO